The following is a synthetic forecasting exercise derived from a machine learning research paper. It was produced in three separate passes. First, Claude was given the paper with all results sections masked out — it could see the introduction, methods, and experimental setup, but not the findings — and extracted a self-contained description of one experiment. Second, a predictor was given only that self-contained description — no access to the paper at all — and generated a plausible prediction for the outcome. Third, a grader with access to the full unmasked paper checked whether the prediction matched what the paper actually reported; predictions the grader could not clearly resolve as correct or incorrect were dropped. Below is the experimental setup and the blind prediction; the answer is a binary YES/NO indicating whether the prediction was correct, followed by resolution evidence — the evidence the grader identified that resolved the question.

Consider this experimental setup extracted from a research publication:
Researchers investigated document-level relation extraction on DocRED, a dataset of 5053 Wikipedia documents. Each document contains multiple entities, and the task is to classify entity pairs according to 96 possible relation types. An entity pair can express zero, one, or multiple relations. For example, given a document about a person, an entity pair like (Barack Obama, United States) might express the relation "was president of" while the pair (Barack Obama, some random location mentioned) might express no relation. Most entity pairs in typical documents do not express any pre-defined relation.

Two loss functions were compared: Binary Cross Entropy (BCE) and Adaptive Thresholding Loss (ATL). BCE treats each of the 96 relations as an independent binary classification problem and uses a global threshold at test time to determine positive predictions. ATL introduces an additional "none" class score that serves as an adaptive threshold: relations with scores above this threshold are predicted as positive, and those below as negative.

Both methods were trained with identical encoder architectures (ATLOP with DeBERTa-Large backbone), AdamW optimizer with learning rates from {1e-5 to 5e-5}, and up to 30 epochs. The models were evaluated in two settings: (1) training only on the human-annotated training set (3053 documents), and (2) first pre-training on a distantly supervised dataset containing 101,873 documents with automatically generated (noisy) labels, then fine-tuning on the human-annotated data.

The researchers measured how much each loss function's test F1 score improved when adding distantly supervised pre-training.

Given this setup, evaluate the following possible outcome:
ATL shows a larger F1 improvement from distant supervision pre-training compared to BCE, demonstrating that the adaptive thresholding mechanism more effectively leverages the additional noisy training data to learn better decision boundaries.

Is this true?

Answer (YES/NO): NO